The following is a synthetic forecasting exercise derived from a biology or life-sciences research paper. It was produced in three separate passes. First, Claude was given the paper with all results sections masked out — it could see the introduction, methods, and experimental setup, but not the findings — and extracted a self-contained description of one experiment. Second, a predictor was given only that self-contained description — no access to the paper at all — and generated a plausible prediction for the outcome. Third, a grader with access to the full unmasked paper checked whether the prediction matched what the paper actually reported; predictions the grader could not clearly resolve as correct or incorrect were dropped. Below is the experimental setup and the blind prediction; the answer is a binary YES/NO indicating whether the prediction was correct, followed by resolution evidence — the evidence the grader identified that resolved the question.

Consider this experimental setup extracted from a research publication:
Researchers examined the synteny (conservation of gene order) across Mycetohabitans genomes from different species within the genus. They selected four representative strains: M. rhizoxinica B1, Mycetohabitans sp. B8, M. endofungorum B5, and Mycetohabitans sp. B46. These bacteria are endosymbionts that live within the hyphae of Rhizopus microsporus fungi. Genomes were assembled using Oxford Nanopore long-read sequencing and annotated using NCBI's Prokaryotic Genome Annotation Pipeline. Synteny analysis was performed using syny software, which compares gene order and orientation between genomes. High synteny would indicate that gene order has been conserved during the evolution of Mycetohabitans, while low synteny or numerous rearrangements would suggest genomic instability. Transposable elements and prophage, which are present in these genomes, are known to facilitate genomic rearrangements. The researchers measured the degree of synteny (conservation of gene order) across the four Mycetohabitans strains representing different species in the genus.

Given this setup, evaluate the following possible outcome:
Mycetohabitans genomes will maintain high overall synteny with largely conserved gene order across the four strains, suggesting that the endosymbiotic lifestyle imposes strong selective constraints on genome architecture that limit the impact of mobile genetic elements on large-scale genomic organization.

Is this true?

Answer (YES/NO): NO